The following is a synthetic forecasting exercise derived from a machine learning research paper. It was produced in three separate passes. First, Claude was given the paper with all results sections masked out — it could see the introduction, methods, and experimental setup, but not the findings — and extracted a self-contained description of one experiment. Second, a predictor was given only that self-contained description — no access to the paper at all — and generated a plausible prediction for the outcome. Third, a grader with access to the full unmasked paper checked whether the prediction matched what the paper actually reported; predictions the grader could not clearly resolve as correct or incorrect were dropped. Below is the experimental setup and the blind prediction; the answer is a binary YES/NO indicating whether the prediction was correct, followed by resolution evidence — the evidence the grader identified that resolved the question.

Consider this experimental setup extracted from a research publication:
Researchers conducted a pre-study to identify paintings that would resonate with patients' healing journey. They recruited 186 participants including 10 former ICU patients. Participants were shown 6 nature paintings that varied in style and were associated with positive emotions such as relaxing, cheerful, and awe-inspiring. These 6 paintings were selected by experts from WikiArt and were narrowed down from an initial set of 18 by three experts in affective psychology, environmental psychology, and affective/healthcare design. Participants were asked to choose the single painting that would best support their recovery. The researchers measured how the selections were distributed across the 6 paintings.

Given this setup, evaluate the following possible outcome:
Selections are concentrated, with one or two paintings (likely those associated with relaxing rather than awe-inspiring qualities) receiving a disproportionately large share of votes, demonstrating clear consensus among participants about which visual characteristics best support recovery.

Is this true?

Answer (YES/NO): NO